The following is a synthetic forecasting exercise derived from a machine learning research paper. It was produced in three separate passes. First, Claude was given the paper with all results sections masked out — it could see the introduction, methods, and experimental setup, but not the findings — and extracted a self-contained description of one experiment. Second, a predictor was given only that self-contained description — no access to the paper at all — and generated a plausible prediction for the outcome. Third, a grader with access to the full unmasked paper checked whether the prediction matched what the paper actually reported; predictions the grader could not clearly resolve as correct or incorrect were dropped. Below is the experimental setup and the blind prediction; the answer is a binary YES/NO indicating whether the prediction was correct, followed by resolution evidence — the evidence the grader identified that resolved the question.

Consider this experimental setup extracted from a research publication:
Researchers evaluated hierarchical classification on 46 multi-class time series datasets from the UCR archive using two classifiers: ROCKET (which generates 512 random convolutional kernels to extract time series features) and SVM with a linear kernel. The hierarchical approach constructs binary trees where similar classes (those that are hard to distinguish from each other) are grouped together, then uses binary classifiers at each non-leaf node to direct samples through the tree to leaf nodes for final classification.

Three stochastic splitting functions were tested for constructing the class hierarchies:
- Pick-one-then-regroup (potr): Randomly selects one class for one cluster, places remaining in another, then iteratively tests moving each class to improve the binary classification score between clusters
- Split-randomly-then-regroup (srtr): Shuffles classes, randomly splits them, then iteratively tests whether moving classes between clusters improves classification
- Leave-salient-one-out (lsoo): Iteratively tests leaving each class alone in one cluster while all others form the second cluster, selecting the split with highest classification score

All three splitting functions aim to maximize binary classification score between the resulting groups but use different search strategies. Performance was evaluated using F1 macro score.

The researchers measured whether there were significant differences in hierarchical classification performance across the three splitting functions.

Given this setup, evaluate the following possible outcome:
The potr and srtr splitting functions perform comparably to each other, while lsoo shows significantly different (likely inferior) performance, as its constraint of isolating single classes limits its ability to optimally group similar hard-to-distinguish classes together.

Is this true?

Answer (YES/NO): NO